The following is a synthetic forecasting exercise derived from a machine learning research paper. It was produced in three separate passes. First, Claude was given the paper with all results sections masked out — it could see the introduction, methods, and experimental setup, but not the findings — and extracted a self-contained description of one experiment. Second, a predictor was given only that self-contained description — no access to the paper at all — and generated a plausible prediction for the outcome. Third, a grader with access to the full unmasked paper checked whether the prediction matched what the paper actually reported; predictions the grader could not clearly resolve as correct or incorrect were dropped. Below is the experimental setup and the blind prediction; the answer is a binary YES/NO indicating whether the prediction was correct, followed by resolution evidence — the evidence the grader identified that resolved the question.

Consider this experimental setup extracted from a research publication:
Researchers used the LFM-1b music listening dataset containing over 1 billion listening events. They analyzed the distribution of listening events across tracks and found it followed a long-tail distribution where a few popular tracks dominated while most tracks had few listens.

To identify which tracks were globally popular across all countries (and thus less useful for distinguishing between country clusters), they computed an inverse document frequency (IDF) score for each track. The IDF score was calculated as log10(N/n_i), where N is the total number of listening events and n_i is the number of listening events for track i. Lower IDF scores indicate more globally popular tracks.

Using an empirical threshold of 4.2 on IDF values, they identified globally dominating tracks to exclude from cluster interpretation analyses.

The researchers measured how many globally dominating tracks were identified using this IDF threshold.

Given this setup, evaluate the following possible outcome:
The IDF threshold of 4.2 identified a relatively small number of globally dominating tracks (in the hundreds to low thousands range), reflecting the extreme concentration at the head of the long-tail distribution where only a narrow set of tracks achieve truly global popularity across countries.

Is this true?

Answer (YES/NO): NO